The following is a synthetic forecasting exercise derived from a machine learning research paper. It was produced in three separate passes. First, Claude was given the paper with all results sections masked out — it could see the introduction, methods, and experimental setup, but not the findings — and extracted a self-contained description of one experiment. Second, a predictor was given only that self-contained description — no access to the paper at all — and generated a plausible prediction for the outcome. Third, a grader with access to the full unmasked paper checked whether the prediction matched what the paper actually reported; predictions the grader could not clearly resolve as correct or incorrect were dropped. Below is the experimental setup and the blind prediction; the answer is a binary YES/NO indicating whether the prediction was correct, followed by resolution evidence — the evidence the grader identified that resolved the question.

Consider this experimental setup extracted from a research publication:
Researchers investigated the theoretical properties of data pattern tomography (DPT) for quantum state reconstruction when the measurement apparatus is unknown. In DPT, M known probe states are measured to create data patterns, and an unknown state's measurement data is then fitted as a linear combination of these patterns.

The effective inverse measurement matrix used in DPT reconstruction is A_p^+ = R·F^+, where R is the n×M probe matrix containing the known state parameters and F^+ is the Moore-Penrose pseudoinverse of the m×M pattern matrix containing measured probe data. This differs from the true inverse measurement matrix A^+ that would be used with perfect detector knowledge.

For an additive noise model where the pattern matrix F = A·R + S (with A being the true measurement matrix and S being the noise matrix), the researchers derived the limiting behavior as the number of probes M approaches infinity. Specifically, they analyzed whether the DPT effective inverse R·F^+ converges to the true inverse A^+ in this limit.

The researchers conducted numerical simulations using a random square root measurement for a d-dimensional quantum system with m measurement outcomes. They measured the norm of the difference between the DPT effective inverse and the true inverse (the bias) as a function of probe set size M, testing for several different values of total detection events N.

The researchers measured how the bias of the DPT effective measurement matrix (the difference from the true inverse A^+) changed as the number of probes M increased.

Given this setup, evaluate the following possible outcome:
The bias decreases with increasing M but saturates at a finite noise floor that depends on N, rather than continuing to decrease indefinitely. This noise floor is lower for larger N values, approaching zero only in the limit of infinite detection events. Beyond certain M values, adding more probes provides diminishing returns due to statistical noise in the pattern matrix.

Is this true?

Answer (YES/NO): YES